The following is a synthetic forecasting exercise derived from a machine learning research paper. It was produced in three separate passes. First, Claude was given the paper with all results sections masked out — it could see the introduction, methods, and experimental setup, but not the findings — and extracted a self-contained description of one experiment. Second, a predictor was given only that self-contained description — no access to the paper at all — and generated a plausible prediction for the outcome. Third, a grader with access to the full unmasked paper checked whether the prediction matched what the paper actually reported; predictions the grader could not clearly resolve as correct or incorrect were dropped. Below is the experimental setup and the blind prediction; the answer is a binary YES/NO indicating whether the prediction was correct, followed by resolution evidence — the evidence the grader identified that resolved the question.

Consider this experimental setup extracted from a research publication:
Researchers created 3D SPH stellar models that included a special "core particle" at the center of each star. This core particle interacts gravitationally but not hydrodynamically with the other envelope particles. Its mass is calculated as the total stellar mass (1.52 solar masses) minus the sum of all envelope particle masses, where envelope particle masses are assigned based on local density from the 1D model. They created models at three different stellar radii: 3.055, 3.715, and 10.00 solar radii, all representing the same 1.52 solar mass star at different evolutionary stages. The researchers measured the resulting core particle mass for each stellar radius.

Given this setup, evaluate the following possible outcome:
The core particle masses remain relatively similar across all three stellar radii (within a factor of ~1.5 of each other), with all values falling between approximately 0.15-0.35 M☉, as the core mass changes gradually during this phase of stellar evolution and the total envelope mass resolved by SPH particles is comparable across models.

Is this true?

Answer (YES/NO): YES